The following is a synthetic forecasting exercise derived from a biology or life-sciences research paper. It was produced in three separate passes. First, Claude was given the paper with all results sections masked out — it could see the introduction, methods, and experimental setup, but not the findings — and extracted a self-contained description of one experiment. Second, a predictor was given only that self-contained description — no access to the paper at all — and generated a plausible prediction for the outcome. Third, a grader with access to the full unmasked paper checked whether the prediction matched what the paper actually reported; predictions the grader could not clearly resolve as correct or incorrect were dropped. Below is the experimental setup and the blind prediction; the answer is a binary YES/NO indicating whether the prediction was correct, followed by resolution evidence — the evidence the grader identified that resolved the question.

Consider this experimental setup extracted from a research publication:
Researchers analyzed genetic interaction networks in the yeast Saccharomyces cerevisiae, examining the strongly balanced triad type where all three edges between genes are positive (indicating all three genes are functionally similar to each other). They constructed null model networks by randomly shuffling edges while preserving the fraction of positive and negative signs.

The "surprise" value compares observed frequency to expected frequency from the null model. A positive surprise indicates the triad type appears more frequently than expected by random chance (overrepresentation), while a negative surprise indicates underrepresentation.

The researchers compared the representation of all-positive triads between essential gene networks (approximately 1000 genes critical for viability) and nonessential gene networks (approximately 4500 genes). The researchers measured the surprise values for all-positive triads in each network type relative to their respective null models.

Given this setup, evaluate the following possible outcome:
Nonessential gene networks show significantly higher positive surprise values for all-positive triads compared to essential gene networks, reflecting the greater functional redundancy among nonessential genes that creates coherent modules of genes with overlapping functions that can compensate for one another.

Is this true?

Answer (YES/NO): NO